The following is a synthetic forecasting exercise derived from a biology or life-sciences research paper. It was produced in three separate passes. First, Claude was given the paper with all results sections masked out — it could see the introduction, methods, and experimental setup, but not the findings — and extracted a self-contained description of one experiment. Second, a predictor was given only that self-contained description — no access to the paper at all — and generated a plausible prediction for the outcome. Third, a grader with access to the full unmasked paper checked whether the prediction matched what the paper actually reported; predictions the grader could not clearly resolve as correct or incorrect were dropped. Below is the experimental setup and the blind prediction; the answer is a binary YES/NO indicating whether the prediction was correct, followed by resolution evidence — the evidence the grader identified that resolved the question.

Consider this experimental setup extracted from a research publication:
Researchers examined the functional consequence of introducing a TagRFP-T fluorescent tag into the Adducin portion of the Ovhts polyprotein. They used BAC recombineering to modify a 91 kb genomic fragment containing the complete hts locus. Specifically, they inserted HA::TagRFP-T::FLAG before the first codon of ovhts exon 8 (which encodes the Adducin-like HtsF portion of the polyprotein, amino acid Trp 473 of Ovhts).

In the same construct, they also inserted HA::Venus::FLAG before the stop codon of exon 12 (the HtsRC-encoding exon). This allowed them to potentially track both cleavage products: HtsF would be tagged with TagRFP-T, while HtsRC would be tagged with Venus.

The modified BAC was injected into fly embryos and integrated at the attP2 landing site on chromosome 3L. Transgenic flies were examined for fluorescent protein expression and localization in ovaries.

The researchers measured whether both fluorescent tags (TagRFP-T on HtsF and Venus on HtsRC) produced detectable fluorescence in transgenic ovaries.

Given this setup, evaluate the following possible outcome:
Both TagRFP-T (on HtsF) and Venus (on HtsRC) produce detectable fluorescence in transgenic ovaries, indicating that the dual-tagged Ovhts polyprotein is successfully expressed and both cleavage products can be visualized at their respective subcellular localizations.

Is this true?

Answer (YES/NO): NO